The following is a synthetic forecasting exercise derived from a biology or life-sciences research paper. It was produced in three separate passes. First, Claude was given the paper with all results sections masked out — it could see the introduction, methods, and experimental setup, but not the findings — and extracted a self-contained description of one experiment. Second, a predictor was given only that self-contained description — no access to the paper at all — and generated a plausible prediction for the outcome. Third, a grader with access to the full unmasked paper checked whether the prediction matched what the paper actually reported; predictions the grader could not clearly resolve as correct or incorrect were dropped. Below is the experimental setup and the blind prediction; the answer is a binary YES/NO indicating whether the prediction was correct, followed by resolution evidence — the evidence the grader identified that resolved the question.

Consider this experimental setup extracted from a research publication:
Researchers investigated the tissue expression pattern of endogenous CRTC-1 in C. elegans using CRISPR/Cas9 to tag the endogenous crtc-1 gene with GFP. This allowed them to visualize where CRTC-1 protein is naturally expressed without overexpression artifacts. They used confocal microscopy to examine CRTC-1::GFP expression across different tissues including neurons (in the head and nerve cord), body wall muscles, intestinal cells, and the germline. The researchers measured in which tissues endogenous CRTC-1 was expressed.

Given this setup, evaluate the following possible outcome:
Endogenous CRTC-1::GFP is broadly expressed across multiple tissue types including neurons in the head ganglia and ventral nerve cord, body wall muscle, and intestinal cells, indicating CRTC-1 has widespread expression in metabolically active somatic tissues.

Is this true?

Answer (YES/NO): YES